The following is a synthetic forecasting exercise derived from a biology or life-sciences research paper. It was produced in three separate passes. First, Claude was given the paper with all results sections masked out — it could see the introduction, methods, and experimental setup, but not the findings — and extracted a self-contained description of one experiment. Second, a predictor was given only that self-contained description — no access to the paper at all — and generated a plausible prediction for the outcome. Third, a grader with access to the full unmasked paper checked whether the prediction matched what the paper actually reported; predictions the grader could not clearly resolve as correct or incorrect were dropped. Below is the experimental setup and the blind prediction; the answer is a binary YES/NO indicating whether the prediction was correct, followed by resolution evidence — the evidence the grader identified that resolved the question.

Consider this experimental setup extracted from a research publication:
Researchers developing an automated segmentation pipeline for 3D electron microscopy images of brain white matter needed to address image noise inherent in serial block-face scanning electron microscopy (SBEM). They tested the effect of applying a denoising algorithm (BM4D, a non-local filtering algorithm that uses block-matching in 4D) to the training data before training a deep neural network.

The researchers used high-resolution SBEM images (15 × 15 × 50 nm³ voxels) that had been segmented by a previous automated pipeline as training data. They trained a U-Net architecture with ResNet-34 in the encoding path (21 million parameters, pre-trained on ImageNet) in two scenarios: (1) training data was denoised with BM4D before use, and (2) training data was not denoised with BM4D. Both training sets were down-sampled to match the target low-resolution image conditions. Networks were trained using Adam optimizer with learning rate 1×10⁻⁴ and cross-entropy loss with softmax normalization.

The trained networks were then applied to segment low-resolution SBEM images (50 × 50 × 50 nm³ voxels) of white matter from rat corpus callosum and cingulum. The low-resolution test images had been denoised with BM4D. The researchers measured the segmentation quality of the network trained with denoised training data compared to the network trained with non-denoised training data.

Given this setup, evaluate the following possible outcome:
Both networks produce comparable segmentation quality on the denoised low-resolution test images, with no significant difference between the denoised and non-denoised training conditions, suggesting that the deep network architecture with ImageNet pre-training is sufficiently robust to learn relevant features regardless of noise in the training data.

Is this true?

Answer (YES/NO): NO